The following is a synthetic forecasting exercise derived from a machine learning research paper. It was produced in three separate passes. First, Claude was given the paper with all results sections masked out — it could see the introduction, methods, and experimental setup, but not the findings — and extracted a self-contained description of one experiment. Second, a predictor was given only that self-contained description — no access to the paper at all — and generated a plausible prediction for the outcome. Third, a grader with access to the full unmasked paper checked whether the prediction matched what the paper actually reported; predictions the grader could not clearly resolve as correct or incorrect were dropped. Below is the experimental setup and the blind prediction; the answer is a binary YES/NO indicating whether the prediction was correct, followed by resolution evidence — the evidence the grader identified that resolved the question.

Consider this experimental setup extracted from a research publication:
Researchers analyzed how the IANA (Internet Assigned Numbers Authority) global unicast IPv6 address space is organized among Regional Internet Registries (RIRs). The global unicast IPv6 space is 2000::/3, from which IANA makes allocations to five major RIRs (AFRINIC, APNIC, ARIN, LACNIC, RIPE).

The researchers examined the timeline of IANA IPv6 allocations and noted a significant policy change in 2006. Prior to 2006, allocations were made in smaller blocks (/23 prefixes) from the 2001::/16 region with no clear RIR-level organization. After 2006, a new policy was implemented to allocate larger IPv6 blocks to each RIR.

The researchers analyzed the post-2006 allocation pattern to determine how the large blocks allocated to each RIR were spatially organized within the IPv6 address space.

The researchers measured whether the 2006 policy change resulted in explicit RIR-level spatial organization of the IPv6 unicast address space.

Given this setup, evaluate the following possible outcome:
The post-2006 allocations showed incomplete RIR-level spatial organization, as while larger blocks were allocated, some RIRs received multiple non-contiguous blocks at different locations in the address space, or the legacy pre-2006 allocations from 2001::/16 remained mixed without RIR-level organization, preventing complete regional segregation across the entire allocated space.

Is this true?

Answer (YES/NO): NO